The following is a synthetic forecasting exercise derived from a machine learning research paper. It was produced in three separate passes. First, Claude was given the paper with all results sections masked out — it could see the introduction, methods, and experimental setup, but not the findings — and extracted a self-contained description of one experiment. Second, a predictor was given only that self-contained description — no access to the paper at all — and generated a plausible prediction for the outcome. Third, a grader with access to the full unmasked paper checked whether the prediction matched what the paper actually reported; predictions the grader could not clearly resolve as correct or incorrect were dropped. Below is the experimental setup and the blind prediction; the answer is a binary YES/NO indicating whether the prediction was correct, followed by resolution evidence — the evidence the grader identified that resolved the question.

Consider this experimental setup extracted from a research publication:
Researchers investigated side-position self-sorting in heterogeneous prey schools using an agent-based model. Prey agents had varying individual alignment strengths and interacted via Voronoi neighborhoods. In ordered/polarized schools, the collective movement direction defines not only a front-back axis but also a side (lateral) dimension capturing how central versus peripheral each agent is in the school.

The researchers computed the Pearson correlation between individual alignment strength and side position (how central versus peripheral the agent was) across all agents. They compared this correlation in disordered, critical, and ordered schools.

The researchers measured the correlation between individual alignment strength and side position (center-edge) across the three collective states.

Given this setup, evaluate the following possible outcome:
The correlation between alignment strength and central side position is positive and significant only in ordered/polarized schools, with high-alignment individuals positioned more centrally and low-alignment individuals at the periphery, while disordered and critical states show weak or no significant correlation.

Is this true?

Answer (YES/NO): NO